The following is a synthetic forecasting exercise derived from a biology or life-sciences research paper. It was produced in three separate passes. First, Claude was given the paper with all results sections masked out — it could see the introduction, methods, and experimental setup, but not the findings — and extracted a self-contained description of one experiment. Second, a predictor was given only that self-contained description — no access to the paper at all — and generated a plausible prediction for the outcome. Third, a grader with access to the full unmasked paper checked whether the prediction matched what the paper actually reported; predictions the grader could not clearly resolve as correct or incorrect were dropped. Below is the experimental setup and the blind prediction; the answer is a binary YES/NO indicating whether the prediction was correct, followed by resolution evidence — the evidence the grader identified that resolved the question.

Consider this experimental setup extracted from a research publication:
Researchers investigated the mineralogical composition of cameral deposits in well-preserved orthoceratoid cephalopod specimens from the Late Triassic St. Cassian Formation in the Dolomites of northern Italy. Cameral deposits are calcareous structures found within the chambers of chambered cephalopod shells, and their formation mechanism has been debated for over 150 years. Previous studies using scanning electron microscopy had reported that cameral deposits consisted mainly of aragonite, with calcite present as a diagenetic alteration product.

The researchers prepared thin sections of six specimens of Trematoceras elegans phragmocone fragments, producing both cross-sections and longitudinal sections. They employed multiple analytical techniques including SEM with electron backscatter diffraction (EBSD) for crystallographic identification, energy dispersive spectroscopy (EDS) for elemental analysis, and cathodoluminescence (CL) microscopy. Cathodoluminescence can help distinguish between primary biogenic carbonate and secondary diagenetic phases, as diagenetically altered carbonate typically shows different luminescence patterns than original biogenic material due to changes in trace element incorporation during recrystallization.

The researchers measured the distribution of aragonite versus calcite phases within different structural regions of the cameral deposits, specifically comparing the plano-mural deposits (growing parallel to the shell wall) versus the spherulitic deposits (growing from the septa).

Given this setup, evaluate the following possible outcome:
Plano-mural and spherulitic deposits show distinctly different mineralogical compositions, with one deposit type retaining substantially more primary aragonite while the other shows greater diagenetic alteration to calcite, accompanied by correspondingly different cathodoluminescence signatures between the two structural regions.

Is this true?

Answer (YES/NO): NO